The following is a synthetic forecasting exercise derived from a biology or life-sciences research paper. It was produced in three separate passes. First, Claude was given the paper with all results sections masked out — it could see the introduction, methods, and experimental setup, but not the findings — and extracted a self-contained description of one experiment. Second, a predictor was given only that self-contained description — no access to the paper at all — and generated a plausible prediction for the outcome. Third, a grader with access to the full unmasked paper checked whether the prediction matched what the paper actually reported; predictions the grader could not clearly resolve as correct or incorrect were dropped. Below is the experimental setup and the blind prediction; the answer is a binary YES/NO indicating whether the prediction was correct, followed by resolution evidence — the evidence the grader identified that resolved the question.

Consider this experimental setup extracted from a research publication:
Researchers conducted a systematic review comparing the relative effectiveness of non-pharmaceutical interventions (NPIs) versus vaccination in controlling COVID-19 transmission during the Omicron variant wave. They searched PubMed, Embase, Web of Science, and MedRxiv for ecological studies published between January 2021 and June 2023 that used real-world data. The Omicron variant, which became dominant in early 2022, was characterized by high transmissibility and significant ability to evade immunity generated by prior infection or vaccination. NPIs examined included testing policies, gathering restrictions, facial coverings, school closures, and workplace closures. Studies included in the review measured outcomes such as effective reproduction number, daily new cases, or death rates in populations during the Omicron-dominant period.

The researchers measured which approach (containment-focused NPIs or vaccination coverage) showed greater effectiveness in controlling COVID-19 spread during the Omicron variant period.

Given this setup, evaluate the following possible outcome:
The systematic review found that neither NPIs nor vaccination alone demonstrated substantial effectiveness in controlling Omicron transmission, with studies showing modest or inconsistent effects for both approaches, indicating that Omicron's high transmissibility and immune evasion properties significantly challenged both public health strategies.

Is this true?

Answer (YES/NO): NO